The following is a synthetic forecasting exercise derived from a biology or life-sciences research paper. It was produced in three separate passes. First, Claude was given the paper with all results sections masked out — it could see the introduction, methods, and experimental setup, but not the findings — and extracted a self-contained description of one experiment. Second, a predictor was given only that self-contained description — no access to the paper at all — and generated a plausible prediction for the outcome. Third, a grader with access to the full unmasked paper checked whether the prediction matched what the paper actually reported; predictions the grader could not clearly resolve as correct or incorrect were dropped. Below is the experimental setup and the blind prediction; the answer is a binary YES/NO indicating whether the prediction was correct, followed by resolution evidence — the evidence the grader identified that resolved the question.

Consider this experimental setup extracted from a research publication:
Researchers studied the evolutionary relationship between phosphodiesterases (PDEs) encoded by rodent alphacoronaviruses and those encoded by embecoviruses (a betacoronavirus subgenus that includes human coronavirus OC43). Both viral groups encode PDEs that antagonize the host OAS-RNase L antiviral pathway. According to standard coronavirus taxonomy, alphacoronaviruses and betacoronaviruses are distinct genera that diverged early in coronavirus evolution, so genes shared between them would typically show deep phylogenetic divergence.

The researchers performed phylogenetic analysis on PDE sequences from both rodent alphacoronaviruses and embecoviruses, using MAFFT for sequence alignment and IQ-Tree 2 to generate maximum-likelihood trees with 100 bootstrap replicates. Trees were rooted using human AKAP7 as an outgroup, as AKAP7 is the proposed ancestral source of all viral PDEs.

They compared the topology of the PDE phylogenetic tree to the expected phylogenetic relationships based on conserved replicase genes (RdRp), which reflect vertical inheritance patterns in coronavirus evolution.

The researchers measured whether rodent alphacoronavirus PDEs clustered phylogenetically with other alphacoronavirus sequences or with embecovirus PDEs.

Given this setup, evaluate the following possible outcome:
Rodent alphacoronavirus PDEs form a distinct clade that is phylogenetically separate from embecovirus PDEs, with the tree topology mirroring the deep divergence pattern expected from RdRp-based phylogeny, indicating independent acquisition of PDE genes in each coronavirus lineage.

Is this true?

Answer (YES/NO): NO